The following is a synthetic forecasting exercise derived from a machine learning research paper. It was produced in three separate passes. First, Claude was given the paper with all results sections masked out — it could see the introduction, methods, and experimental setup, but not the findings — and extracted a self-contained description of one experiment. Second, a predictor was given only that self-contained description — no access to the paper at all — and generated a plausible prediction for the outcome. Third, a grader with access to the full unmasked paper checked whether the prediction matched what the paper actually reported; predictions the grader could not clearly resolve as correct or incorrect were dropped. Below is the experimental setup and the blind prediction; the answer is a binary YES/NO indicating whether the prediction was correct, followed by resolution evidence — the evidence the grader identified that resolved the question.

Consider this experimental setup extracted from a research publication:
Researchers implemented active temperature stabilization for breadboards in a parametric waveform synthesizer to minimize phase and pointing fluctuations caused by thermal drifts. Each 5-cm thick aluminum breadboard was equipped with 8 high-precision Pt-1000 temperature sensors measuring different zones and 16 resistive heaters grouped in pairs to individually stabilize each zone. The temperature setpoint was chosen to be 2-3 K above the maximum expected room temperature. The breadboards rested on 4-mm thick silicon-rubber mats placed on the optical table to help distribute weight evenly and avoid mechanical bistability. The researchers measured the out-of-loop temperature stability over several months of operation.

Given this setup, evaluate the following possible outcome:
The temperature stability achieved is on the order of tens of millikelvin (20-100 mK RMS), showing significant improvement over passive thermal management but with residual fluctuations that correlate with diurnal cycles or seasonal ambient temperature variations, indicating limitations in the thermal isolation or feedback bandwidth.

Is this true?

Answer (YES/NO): NO